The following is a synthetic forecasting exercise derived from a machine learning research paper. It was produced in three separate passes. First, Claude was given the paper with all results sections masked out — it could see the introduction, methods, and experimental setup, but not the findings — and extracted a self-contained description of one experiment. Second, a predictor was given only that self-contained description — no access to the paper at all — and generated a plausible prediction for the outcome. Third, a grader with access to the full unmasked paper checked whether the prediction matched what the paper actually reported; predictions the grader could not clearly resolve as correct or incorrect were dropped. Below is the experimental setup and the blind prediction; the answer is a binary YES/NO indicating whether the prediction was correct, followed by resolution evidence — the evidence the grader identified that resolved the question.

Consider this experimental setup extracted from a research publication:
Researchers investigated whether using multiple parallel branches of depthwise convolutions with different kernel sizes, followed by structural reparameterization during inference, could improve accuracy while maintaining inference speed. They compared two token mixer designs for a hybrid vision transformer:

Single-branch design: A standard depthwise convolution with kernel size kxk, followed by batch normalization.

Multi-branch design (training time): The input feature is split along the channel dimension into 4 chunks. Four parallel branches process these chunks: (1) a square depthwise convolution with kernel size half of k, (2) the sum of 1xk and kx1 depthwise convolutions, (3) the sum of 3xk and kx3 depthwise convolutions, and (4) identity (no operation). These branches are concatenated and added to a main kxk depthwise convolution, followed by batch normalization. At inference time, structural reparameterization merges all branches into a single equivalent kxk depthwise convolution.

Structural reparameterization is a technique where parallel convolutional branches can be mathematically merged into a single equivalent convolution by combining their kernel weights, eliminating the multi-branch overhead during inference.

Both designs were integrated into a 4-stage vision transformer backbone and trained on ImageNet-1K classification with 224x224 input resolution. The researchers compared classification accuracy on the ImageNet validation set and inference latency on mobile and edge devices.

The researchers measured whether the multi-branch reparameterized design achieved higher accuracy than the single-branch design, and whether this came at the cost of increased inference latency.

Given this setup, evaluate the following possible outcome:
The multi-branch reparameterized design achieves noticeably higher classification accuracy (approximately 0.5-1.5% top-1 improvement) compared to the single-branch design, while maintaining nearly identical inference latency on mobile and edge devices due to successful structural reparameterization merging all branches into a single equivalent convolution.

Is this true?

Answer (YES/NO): NO